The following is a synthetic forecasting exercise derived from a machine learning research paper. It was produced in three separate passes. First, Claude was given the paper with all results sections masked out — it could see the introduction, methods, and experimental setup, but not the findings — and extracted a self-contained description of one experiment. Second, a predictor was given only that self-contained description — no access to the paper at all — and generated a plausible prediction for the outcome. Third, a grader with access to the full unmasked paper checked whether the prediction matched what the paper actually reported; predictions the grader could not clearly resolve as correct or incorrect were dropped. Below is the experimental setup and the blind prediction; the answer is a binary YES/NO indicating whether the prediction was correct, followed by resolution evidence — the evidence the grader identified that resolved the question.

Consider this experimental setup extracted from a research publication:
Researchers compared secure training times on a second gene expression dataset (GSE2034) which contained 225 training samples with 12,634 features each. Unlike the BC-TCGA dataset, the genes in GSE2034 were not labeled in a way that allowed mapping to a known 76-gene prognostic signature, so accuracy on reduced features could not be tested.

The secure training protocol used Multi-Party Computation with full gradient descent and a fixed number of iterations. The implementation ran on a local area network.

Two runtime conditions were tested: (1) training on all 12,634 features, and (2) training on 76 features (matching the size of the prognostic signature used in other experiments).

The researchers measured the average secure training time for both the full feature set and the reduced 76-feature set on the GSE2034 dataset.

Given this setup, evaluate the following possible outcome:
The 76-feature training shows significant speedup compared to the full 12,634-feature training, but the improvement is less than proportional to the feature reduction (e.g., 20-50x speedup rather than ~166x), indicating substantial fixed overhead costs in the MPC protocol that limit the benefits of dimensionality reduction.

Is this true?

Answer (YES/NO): NO